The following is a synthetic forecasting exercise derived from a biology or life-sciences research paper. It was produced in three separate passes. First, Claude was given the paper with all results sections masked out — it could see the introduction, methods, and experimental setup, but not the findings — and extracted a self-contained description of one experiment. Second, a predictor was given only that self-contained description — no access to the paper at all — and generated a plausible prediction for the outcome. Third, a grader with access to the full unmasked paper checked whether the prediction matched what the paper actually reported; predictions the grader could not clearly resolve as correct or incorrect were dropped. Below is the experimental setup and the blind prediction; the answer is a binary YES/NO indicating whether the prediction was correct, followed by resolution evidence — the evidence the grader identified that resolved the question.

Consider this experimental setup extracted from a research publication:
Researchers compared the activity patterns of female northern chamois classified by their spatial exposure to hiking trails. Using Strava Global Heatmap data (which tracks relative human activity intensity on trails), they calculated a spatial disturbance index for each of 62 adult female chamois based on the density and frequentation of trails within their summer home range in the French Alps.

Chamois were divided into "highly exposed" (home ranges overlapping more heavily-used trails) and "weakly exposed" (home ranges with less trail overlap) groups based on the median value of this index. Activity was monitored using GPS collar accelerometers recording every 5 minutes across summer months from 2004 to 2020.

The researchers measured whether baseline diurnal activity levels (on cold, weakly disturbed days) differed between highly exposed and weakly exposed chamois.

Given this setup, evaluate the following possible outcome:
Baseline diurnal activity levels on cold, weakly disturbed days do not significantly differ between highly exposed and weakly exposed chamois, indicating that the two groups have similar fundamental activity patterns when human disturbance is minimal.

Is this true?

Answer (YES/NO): YES